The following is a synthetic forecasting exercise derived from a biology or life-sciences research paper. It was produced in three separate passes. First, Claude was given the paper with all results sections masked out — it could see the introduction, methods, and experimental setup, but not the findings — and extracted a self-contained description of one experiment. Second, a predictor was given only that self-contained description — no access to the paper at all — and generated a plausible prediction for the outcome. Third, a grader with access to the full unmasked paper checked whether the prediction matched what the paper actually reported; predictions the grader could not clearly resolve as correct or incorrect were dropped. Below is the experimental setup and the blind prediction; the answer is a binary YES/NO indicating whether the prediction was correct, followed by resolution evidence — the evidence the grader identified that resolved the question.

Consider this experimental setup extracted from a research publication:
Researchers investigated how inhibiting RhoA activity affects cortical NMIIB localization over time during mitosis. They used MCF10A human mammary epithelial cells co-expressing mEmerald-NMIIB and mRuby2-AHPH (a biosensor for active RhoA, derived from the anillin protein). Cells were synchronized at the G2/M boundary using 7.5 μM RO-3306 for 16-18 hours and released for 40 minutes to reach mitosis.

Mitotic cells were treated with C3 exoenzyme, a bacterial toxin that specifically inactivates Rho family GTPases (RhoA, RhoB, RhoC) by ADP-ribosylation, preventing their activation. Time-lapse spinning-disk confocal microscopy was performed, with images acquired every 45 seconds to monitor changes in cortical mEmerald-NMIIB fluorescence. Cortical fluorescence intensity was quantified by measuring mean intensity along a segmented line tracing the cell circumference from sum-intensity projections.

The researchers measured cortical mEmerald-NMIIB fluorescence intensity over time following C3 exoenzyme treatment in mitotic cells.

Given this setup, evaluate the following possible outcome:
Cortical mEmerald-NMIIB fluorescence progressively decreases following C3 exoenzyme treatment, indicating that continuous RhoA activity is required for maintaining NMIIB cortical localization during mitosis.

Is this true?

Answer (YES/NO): YES